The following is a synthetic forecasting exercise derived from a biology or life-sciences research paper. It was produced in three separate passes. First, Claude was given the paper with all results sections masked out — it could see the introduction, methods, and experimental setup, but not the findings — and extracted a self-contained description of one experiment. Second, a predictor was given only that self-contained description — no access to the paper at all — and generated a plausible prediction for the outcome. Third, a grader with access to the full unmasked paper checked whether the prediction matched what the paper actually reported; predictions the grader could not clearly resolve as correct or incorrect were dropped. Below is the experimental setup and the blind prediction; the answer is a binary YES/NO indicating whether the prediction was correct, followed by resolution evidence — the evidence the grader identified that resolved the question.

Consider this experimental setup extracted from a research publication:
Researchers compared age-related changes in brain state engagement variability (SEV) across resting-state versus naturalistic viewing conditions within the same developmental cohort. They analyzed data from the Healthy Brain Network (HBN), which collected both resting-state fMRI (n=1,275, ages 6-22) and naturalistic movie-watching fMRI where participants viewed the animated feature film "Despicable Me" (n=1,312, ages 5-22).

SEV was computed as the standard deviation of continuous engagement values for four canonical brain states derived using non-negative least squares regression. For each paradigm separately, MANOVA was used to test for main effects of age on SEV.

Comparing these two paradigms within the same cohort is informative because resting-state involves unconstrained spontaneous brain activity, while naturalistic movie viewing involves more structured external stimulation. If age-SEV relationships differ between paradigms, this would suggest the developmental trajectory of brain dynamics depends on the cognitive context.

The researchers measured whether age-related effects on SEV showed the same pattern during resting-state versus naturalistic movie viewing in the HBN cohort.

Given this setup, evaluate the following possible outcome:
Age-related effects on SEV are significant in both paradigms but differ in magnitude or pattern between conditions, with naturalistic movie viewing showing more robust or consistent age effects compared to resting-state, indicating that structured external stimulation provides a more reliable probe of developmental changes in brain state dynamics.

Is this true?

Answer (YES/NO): YES